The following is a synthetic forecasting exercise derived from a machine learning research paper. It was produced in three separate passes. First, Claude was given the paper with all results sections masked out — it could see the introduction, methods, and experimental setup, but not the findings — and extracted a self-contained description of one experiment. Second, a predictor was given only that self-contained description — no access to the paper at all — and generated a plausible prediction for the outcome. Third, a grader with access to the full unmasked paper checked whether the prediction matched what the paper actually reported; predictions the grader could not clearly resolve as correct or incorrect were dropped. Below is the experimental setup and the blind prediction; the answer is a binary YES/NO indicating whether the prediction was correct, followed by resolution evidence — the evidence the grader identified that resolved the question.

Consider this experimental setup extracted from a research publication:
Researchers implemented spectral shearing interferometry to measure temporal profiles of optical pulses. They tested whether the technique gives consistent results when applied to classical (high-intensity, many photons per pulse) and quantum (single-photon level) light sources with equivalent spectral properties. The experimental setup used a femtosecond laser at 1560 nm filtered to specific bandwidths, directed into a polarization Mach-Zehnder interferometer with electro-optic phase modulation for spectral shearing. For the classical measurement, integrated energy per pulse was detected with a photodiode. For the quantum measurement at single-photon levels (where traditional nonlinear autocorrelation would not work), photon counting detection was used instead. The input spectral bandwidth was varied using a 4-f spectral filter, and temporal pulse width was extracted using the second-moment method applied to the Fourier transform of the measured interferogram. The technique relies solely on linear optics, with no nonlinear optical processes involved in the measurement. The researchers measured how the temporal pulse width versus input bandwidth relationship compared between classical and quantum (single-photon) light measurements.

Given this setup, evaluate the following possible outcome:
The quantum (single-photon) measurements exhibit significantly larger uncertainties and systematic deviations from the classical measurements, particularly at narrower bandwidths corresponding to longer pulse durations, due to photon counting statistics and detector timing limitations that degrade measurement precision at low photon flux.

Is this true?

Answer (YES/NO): NO